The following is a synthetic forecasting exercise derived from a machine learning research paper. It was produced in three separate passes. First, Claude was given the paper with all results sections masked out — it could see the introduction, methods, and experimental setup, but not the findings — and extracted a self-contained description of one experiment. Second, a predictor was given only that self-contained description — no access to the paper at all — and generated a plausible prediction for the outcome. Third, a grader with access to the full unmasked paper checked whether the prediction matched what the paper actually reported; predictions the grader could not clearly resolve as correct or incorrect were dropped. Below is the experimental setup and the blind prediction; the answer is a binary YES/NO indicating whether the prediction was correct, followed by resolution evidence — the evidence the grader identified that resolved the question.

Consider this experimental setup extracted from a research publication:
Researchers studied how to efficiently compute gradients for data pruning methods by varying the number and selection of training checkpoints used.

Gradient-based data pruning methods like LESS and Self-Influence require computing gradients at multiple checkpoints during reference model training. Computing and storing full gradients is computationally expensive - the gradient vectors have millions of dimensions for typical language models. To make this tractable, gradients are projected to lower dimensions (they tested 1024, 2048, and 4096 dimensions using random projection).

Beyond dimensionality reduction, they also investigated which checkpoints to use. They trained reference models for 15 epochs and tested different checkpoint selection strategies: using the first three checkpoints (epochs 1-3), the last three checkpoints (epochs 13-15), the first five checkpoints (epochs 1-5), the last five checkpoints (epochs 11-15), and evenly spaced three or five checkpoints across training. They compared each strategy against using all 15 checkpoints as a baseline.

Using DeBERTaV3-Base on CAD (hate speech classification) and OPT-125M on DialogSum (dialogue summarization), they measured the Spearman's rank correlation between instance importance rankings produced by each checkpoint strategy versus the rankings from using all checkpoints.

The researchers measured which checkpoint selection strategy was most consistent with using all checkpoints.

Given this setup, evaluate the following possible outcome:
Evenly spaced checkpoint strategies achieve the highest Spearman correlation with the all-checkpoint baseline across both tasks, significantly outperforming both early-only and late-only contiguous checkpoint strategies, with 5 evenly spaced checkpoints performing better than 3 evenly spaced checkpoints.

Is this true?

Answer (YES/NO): NO